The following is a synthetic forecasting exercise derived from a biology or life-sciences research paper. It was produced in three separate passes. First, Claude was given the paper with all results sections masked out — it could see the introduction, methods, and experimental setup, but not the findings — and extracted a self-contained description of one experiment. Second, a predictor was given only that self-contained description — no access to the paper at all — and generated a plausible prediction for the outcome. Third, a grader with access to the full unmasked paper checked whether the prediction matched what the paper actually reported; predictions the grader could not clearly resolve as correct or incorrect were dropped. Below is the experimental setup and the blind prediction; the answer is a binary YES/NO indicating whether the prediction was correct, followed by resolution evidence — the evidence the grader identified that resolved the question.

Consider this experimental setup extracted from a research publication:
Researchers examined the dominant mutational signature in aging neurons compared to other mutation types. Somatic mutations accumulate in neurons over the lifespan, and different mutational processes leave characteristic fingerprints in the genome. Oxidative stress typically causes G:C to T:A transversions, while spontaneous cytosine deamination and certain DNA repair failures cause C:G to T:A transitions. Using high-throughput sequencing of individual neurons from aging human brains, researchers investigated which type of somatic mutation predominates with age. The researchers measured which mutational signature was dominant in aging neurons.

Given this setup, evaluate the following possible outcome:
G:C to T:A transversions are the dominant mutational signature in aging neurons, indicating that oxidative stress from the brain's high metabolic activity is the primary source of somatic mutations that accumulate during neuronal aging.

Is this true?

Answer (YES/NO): NO